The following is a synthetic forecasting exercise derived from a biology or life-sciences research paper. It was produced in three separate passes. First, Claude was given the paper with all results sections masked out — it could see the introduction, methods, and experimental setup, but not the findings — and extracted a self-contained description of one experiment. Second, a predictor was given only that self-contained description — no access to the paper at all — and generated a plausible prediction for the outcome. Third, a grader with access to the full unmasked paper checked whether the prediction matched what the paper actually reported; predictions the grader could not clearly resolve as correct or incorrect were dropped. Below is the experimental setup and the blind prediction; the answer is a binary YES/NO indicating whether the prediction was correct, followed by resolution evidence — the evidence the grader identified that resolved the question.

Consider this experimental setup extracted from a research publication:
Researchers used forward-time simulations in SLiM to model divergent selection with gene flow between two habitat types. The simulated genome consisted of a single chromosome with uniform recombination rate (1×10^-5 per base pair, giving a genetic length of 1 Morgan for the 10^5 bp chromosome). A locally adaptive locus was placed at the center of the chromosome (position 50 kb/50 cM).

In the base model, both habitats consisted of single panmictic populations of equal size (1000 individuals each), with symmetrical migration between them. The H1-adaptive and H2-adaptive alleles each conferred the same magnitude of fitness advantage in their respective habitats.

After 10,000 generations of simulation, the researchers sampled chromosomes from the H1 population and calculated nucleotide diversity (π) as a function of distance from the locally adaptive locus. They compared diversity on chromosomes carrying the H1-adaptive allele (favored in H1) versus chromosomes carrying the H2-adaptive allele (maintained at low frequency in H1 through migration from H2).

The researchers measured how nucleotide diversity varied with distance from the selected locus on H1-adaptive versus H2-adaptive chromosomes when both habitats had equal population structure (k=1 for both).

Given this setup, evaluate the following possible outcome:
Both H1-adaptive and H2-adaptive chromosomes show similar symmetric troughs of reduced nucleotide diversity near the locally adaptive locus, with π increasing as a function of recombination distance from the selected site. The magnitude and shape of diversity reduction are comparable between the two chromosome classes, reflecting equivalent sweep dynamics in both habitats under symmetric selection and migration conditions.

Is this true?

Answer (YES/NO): YES